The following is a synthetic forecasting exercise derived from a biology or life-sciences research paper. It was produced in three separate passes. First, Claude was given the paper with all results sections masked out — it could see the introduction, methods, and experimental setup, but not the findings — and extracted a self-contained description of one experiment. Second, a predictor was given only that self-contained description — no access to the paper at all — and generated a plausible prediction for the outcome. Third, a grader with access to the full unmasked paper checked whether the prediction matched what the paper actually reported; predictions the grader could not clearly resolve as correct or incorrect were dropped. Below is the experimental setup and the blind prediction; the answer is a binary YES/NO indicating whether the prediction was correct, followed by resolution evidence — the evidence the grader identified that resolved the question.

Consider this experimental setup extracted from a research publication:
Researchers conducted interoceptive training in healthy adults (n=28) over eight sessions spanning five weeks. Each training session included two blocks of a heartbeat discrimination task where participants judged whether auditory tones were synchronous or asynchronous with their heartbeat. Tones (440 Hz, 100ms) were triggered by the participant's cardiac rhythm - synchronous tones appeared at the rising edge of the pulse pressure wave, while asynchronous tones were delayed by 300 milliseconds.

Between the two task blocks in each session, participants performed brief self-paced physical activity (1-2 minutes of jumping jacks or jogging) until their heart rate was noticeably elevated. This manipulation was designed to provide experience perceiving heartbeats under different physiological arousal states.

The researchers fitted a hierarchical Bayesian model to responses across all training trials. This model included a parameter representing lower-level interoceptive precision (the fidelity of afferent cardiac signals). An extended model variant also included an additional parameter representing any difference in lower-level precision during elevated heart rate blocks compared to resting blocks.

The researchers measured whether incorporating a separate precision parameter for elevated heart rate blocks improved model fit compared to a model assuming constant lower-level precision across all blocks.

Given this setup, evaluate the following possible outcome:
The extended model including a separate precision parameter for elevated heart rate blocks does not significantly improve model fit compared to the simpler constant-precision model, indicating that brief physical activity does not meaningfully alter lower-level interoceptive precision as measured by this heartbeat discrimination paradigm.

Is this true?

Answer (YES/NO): YES